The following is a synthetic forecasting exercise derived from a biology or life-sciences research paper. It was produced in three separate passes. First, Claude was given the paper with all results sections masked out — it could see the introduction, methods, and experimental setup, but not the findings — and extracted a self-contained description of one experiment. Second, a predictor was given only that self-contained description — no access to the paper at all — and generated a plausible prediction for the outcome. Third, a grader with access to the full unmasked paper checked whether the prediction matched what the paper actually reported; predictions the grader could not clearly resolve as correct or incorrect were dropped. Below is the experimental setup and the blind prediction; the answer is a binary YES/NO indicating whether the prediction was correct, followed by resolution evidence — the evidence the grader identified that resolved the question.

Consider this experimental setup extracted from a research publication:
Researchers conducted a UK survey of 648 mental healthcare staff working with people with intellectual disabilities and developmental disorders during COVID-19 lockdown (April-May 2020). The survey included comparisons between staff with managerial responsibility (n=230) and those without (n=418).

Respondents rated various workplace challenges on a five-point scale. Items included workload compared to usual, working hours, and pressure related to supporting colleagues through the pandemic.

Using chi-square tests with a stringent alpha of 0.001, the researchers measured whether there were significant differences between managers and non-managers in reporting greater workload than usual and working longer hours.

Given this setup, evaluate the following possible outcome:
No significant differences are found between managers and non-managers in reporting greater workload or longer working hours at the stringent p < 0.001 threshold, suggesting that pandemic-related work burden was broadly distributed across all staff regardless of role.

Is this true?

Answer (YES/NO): NO